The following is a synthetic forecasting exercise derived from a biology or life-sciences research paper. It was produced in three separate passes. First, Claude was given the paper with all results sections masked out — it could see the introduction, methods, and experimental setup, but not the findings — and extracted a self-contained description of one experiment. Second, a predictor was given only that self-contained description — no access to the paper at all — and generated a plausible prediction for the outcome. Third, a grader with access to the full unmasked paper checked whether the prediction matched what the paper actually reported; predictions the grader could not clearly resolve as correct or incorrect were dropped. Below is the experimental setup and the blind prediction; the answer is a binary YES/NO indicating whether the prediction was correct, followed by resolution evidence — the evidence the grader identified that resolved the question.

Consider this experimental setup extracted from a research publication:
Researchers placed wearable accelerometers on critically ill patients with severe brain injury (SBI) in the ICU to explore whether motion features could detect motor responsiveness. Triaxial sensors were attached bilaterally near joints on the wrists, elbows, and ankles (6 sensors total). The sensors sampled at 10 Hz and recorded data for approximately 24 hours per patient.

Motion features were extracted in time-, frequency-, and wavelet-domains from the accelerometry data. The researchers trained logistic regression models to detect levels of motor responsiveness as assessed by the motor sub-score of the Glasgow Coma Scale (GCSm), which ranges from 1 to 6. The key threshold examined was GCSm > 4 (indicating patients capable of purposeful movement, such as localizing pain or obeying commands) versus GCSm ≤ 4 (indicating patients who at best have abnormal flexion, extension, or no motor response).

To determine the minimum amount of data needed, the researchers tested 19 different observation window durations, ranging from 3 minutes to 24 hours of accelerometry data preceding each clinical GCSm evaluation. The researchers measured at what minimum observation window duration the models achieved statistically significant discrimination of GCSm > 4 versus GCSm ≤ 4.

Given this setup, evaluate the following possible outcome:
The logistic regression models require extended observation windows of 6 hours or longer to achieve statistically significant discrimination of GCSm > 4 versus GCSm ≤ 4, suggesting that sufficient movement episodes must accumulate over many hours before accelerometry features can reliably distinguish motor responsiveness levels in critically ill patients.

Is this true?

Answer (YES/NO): NO